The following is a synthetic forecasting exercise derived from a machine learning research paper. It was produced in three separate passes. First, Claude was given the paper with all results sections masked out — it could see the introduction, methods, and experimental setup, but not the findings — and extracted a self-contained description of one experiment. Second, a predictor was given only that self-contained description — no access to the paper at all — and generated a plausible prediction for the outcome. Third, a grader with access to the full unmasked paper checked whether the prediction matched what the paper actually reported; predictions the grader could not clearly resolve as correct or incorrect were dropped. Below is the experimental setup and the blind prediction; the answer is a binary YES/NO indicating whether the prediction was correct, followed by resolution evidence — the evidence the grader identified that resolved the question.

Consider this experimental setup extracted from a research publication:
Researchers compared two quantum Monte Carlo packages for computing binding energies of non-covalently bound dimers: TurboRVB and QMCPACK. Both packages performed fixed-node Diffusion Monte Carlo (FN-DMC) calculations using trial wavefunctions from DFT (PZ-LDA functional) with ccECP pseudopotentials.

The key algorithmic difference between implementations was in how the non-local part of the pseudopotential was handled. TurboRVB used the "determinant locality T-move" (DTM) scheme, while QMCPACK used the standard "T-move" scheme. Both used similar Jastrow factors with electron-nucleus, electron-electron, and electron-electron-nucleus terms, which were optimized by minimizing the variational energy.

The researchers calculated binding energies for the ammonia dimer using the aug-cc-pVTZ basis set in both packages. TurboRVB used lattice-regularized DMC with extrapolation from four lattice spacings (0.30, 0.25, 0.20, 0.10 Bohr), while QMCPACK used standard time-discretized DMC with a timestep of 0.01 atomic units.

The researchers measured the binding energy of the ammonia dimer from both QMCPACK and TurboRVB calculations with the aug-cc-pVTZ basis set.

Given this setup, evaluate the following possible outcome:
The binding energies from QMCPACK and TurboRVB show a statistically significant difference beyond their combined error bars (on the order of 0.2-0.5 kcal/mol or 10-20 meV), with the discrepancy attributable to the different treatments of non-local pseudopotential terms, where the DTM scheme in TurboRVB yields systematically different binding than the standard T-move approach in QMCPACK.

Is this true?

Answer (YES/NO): NO